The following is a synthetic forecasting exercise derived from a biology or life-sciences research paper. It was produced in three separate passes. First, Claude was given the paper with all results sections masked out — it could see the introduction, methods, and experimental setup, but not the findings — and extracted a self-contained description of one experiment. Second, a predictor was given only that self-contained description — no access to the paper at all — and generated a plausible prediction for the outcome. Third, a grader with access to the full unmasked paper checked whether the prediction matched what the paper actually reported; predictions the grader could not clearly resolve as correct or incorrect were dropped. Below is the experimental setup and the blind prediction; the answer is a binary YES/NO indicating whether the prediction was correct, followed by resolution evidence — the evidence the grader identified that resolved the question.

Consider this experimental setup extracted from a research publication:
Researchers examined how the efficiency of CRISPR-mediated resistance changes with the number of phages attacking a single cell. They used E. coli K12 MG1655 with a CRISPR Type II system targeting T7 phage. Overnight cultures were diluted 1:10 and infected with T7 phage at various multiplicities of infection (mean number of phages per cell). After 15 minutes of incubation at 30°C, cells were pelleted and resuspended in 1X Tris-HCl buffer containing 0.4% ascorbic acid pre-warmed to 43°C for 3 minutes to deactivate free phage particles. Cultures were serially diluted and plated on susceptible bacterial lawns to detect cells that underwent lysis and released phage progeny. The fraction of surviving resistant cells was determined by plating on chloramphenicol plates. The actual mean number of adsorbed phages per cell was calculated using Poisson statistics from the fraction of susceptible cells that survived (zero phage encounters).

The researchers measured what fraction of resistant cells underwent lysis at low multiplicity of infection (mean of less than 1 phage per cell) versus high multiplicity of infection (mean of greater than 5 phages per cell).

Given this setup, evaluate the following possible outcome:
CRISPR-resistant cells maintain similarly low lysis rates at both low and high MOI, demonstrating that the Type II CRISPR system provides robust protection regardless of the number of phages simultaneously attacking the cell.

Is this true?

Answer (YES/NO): NO